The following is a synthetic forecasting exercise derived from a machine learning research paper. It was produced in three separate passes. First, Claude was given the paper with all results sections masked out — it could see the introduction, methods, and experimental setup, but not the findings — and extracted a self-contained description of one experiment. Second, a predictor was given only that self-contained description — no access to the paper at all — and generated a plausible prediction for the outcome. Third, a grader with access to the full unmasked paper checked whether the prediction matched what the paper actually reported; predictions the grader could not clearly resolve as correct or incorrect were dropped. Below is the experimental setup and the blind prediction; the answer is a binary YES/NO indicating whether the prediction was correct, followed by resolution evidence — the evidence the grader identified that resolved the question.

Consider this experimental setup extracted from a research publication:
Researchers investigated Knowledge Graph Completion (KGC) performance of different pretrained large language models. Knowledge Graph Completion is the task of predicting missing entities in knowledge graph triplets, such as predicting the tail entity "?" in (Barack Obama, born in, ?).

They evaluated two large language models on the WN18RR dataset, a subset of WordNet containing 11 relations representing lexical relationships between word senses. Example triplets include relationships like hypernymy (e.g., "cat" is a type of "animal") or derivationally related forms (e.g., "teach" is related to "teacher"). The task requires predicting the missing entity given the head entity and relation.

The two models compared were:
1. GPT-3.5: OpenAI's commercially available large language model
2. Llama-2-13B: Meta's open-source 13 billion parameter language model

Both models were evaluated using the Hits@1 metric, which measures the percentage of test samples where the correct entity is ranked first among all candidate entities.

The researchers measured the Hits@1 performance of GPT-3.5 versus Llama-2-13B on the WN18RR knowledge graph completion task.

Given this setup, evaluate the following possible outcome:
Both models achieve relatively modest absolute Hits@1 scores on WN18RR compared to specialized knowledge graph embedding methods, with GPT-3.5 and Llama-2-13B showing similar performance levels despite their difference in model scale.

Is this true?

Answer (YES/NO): NO